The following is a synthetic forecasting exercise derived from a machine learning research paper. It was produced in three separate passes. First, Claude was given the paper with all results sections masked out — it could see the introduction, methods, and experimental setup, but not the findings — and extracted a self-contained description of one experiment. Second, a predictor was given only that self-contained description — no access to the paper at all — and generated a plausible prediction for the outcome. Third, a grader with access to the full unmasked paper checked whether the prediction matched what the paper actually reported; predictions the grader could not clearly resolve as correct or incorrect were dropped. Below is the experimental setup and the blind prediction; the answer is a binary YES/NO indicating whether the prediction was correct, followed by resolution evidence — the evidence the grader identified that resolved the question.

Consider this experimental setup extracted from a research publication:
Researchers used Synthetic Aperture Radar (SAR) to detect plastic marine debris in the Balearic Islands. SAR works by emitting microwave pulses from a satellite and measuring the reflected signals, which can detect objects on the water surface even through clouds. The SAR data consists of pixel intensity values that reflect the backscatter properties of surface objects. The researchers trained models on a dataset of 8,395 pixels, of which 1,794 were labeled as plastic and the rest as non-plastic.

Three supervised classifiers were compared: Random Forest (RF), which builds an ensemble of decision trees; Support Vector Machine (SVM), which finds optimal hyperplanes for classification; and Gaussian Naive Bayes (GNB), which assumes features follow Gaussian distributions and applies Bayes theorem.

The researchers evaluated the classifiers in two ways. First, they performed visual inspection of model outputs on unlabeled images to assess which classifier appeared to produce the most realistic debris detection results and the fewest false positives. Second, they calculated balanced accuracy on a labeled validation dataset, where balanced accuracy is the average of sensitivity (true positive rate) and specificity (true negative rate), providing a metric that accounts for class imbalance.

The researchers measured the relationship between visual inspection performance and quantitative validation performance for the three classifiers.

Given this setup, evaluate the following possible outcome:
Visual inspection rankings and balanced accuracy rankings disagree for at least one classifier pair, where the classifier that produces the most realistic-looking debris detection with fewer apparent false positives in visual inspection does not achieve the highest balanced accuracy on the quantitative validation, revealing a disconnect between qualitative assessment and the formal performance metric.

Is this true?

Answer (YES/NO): YES